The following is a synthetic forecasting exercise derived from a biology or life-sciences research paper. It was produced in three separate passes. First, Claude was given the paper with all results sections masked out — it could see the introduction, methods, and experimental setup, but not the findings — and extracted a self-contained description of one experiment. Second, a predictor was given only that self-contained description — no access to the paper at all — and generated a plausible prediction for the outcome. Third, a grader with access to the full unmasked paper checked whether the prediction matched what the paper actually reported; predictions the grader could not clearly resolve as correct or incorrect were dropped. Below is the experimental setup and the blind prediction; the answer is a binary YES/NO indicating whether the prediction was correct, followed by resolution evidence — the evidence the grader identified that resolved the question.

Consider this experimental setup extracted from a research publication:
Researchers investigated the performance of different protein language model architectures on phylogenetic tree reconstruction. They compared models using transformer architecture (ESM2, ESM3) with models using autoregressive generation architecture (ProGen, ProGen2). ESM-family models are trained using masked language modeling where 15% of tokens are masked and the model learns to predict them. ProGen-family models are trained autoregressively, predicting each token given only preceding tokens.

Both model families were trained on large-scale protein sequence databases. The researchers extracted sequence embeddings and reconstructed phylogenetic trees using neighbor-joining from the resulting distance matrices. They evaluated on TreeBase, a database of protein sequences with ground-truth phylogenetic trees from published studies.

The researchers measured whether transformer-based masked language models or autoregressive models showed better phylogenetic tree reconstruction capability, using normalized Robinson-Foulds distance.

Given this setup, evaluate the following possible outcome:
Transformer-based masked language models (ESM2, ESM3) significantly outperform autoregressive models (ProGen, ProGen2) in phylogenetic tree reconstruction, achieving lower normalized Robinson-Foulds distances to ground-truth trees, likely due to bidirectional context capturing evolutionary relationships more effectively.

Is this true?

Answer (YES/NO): NO